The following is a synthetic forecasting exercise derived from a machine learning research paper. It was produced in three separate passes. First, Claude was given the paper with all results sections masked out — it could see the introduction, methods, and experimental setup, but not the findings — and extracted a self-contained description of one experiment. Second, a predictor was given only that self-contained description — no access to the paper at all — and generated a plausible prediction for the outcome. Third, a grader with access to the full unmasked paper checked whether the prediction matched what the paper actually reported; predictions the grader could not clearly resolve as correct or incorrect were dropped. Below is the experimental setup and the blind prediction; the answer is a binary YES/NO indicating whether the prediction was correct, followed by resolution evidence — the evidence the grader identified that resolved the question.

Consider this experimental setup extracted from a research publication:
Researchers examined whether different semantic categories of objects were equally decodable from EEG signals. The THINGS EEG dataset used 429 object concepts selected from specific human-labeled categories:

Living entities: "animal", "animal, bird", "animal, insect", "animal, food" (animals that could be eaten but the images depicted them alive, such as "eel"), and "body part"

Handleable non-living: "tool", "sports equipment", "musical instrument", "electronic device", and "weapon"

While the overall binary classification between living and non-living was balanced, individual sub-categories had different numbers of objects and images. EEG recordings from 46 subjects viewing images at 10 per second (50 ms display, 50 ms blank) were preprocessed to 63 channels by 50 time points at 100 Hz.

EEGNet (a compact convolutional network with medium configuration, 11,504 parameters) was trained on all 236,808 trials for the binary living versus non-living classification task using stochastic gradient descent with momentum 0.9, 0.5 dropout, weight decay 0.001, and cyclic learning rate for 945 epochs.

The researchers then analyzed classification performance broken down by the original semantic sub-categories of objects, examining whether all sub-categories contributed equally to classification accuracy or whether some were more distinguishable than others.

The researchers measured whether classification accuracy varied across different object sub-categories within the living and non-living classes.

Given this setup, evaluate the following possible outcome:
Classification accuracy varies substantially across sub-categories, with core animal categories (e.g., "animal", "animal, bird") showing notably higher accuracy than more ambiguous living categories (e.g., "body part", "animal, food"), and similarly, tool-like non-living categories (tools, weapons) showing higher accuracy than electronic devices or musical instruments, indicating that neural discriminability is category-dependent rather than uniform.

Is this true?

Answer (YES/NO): NO